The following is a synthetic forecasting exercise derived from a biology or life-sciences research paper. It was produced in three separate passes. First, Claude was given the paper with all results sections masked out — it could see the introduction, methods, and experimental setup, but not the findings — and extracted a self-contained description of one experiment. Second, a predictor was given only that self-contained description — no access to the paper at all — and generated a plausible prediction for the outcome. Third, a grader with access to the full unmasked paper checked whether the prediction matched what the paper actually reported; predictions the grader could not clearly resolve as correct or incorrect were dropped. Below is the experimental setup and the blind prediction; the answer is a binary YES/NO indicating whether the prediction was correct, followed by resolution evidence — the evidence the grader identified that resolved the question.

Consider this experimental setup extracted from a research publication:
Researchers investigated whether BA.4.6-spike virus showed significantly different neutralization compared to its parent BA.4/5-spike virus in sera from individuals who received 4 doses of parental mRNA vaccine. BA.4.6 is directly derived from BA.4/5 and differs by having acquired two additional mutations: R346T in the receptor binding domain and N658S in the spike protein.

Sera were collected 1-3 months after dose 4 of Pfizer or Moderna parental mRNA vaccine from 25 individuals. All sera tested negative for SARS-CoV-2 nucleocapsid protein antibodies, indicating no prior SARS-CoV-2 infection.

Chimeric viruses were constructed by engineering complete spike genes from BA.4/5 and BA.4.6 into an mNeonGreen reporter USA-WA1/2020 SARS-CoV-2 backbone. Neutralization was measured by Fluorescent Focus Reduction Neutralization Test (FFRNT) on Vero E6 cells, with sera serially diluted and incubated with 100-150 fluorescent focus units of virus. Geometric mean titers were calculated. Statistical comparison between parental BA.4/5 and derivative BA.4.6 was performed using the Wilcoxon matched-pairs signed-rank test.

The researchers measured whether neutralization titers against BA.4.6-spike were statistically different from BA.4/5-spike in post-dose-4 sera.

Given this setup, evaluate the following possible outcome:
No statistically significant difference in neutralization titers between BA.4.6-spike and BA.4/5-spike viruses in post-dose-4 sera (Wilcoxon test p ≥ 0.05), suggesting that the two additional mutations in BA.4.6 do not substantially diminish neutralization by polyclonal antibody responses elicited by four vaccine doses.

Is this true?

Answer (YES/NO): NO